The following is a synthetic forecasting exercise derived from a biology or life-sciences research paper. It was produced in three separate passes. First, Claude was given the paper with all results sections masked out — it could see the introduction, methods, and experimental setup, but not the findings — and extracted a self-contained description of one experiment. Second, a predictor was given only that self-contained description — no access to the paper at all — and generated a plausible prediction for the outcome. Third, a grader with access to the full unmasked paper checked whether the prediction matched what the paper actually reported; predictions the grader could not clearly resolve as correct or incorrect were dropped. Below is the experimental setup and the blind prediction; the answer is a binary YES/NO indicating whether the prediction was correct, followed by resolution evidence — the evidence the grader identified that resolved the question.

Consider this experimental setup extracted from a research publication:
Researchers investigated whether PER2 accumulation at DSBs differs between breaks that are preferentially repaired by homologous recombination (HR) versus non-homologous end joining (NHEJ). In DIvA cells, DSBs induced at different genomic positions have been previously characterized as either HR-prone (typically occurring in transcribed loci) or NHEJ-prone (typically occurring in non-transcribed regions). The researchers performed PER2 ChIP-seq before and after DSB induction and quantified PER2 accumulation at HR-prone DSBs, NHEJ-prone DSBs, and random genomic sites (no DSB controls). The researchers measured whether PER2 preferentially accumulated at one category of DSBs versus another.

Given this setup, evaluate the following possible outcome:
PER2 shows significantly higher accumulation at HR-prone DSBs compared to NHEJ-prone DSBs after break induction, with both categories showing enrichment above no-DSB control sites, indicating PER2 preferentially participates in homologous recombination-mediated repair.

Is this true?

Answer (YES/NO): NO